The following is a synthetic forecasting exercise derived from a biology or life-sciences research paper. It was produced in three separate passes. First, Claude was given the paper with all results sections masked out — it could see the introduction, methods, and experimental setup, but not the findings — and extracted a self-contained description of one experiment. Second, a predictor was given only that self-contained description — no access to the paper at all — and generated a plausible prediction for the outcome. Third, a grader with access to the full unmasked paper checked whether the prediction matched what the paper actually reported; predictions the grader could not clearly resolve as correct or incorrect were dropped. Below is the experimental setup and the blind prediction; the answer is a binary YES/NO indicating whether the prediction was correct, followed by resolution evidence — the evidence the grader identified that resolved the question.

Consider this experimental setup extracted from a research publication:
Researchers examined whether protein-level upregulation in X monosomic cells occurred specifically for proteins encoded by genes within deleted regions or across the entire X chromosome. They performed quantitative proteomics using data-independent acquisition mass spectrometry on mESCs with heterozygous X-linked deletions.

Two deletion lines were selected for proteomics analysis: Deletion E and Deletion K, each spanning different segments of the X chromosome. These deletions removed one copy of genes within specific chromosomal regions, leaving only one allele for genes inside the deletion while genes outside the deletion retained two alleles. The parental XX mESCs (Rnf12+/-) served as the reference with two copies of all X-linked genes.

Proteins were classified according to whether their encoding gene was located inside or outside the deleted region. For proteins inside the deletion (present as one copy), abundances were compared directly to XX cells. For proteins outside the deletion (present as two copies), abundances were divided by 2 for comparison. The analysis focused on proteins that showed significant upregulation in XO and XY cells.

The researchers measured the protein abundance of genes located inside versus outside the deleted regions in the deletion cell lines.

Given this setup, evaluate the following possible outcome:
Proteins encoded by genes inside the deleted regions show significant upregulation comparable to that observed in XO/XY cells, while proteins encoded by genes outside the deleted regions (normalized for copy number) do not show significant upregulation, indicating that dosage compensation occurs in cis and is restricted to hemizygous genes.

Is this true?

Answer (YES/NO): YES